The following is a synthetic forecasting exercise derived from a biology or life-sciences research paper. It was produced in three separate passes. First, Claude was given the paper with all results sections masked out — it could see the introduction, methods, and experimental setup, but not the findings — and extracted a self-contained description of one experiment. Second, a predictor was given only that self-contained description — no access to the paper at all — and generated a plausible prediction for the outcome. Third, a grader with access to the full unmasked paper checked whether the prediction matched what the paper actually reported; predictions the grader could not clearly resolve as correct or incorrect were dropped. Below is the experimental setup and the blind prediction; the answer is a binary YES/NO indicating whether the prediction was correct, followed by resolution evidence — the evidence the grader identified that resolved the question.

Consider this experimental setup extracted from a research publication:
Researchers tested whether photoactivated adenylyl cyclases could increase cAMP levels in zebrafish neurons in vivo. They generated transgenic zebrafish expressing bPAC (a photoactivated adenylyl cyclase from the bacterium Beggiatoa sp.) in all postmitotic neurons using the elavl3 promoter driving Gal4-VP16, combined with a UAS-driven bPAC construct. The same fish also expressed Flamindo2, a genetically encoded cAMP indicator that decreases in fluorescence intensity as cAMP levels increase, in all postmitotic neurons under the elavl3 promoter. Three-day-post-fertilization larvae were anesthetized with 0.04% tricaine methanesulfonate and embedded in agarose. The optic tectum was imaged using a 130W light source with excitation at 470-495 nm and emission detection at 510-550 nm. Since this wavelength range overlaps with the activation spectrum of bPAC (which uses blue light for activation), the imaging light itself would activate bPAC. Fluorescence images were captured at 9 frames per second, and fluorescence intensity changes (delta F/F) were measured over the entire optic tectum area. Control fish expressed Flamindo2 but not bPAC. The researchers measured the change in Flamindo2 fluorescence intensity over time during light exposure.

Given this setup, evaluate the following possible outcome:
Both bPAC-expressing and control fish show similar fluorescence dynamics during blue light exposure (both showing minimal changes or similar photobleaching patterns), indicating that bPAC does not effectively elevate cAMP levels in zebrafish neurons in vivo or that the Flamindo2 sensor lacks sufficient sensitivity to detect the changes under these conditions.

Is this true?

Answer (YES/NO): NO